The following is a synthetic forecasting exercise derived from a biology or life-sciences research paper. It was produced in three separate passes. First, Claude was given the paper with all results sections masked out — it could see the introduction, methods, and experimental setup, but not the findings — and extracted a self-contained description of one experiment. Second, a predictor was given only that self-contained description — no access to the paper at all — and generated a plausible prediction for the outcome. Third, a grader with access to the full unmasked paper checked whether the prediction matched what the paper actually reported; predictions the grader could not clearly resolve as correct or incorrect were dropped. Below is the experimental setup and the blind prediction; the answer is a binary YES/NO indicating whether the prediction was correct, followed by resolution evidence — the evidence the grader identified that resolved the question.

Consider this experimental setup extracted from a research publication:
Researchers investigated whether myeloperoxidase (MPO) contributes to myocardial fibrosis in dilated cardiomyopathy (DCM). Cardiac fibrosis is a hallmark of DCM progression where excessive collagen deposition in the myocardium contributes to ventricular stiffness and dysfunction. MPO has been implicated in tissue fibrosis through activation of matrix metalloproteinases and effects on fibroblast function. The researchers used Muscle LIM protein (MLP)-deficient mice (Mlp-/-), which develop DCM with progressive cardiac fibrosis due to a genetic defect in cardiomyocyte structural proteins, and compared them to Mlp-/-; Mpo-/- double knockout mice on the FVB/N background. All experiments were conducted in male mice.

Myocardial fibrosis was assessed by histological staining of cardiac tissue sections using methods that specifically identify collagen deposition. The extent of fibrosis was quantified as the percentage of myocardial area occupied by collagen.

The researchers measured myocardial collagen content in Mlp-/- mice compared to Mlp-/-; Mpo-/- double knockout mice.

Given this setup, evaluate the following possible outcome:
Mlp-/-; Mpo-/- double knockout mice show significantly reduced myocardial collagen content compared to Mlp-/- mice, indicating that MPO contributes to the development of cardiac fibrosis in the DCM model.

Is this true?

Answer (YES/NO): NO